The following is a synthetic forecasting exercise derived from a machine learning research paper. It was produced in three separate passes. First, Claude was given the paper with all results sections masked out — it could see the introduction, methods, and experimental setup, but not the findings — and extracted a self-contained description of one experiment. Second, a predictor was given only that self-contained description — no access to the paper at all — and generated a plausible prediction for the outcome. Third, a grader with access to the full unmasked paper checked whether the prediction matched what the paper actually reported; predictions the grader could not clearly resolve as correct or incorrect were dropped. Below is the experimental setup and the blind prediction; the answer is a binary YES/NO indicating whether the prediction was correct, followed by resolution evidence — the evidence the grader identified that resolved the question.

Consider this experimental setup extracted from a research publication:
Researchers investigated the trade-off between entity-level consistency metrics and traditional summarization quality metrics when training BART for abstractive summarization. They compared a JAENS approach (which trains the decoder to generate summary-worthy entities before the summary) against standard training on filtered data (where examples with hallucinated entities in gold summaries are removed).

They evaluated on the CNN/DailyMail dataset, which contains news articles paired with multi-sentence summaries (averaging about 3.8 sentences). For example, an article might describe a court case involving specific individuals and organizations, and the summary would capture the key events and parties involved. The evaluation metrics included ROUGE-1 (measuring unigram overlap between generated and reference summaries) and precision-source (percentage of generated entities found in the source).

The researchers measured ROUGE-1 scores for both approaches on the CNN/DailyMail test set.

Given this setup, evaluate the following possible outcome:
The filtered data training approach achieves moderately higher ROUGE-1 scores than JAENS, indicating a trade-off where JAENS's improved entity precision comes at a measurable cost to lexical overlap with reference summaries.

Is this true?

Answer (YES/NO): YES